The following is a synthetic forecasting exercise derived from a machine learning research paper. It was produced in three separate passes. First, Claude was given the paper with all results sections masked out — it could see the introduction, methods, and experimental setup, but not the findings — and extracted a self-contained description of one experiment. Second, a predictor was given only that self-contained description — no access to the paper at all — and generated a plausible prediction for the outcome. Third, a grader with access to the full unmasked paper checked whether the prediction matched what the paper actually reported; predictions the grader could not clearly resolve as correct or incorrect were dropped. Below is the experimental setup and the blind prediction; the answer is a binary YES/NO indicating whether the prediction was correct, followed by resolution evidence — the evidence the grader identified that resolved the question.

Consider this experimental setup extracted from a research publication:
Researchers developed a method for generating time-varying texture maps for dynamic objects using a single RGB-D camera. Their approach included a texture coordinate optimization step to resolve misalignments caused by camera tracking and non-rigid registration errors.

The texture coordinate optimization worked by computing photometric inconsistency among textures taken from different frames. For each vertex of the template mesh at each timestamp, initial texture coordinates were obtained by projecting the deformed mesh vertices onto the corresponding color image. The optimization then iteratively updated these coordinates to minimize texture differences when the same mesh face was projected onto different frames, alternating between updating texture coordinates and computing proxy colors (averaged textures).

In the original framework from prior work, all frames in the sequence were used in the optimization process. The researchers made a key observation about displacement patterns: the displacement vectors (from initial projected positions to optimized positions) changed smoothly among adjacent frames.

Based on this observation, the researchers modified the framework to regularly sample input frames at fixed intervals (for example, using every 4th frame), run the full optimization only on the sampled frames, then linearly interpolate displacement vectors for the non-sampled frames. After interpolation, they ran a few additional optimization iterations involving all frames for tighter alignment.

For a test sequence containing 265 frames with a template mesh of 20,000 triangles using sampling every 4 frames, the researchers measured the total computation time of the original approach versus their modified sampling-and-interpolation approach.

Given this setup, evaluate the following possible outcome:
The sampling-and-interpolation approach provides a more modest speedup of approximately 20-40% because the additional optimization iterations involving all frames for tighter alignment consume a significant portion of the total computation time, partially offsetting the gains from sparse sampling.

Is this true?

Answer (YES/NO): NO